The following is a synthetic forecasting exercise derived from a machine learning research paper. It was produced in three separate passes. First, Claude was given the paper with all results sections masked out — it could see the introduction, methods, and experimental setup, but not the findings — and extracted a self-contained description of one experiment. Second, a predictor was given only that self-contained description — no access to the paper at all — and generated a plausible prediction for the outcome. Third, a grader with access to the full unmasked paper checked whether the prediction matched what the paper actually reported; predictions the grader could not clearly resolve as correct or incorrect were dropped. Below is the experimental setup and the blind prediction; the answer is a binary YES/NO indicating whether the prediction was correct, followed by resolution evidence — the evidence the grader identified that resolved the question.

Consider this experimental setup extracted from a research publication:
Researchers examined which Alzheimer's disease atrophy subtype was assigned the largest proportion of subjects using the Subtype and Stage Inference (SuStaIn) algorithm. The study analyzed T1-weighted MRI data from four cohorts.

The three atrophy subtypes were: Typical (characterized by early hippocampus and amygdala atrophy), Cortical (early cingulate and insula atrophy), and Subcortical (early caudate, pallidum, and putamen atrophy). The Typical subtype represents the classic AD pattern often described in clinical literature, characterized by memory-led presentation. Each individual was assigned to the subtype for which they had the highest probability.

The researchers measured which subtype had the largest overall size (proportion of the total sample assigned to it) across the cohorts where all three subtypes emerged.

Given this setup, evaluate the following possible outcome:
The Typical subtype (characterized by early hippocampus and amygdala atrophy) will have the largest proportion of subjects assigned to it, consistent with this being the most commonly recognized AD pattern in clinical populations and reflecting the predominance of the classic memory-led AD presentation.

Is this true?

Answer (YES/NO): YES